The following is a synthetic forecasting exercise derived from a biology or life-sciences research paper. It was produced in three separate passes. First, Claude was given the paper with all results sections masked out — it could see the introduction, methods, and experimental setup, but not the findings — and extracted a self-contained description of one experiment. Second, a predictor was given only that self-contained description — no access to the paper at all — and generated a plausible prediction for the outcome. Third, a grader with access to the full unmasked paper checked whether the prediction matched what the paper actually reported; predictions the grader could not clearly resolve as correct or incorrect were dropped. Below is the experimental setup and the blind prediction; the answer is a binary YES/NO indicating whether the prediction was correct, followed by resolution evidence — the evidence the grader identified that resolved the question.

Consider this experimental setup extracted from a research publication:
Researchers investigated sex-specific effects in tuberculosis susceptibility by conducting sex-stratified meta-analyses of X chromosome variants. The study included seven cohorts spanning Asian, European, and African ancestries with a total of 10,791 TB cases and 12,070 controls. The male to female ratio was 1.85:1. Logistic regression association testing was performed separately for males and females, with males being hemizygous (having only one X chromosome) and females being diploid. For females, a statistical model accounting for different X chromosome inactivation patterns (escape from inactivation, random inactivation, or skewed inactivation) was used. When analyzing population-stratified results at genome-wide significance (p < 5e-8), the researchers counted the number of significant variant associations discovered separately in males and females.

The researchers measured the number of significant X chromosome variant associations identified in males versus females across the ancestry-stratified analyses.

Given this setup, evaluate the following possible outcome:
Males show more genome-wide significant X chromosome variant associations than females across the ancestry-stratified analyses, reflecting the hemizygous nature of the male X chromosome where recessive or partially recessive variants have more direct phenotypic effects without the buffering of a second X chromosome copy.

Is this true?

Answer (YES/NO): YES